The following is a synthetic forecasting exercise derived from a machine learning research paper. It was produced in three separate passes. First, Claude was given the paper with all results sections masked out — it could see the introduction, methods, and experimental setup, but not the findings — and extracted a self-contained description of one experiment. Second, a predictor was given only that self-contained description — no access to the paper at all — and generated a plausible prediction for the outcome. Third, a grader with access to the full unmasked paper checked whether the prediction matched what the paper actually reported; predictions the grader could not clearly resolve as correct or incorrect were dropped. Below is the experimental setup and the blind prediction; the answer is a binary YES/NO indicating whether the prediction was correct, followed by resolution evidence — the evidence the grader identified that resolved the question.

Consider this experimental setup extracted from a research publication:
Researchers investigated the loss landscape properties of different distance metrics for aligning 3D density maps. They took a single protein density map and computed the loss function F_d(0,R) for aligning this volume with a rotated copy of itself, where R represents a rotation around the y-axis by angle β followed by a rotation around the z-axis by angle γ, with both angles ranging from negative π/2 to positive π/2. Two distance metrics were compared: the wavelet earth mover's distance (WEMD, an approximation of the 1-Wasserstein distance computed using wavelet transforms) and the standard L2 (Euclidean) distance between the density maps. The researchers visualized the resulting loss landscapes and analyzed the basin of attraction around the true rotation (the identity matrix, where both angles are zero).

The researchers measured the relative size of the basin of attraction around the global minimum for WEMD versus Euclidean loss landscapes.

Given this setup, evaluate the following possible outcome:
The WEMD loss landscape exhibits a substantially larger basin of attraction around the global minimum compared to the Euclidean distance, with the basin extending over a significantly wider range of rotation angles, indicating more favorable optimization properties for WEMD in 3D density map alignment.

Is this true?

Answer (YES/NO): YES